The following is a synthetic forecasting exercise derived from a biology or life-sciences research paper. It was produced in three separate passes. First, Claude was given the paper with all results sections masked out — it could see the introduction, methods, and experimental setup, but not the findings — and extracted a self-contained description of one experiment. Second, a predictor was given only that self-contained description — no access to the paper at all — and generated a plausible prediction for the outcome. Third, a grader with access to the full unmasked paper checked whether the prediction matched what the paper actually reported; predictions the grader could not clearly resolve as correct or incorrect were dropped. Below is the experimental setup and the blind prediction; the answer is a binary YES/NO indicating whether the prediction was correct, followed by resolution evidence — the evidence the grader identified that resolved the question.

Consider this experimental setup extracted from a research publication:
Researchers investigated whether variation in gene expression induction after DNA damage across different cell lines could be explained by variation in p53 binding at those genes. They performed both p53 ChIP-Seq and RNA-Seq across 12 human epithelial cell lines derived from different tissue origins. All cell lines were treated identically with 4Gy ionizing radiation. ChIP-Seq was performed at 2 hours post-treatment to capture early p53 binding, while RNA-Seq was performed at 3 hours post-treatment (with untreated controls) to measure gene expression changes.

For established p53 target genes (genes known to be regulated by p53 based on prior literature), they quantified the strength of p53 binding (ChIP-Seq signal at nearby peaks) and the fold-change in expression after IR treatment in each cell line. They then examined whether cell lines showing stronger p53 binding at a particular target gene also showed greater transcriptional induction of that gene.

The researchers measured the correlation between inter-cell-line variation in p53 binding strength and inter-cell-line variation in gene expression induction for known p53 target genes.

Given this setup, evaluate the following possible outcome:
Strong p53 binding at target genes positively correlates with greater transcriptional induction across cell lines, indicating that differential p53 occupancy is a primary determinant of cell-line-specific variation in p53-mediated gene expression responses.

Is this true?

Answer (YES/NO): NO